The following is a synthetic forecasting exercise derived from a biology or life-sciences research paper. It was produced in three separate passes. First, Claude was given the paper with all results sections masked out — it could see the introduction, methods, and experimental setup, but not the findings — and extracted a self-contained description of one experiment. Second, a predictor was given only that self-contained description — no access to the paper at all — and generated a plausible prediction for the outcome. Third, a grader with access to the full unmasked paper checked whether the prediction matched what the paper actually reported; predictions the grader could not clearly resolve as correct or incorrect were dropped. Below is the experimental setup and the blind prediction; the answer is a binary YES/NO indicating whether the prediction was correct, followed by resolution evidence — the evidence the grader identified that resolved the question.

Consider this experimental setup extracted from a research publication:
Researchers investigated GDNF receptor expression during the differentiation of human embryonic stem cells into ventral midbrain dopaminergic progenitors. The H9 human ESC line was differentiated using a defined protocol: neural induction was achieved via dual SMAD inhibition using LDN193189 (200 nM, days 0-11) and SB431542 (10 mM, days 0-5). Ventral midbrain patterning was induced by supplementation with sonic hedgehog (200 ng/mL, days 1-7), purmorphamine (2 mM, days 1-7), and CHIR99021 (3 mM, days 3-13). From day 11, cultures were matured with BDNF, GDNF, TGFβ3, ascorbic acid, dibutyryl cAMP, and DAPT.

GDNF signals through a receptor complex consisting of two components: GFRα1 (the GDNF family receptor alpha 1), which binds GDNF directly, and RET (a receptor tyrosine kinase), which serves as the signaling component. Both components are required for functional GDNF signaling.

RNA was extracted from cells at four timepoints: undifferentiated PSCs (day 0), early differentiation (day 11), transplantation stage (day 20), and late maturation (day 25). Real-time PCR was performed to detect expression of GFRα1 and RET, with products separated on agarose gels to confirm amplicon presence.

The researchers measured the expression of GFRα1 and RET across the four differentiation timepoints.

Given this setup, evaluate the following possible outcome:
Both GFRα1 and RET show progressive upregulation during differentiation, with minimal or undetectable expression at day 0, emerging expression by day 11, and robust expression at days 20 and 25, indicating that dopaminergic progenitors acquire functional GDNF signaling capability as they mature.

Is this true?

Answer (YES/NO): NO